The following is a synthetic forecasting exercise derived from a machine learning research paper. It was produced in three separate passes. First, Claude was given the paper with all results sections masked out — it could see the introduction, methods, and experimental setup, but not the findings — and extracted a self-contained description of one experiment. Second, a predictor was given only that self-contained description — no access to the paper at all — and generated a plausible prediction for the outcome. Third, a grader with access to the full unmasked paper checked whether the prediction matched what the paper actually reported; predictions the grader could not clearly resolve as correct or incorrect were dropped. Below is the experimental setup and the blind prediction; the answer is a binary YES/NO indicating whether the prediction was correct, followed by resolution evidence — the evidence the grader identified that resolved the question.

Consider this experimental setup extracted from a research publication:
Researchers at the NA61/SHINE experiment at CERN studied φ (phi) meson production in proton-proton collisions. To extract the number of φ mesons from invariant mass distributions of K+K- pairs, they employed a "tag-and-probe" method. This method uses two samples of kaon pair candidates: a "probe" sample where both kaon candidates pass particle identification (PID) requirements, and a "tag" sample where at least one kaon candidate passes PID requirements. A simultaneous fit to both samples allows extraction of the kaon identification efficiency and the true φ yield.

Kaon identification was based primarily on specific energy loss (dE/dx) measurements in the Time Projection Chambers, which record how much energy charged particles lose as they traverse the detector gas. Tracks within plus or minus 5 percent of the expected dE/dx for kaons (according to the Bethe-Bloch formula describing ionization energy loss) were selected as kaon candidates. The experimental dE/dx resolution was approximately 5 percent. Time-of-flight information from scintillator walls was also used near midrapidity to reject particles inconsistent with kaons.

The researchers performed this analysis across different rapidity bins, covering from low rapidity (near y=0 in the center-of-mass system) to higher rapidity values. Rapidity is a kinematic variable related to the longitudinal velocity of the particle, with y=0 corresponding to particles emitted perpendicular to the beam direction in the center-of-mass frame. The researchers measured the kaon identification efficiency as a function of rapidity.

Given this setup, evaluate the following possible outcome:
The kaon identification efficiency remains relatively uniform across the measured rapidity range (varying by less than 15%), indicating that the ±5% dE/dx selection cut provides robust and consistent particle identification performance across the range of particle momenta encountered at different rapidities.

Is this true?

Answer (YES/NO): NO